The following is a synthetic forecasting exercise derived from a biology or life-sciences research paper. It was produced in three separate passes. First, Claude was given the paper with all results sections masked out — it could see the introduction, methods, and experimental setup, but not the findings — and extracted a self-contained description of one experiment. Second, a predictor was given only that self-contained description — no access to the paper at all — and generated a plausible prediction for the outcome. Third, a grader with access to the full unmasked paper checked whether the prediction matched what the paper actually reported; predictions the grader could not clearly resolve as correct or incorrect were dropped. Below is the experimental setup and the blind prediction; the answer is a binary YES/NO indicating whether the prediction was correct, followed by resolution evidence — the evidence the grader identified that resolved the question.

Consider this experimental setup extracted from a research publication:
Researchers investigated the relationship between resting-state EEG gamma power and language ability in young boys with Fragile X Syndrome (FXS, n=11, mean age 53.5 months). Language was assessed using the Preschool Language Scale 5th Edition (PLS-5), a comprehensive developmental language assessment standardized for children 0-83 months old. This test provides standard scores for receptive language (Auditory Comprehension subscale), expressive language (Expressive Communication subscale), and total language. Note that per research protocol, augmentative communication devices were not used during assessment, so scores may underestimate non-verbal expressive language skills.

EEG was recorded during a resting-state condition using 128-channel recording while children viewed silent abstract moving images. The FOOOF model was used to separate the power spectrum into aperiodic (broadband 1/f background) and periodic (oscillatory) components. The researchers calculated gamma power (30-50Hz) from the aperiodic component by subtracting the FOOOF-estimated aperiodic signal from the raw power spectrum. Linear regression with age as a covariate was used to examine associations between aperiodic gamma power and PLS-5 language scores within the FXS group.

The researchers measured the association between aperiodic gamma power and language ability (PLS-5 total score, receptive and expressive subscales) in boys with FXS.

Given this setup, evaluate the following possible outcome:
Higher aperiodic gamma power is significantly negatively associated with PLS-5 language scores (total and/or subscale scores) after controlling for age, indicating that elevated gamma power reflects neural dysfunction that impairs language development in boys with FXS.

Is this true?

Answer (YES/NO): NO